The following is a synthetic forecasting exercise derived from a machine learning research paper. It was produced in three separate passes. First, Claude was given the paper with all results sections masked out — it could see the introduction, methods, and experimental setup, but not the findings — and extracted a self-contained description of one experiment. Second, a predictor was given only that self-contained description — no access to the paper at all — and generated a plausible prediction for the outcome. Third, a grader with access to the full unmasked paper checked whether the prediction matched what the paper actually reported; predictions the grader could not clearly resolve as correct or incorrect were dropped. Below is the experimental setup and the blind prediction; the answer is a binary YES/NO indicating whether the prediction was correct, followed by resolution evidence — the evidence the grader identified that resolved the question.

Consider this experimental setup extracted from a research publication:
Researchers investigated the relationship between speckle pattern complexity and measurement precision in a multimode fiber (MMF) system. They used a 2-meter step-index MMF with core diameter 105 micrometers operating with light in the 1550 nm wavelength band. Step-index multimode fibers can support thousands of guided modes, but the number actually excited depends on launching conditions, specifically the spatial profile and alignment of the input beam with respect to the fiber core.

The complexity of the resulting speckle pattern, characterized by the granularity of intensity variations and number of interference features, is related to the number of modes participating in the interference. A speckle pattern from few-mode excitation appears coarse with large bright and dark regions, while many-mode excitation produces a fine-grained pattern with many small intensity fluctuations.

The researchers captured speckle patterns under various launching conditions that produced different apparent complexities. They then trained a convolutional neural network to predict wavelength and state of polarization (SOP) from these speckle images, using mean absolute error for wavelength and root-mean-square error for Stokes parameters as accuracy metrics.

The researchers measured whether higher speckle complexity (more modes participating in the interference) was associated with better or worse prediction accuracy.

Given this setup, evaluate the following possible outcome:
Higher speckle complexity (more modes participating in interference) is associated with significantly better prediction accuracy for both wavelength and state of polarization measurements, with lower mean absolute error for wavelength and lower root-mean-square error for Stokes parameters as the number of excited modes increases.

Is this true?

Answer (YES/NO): NO